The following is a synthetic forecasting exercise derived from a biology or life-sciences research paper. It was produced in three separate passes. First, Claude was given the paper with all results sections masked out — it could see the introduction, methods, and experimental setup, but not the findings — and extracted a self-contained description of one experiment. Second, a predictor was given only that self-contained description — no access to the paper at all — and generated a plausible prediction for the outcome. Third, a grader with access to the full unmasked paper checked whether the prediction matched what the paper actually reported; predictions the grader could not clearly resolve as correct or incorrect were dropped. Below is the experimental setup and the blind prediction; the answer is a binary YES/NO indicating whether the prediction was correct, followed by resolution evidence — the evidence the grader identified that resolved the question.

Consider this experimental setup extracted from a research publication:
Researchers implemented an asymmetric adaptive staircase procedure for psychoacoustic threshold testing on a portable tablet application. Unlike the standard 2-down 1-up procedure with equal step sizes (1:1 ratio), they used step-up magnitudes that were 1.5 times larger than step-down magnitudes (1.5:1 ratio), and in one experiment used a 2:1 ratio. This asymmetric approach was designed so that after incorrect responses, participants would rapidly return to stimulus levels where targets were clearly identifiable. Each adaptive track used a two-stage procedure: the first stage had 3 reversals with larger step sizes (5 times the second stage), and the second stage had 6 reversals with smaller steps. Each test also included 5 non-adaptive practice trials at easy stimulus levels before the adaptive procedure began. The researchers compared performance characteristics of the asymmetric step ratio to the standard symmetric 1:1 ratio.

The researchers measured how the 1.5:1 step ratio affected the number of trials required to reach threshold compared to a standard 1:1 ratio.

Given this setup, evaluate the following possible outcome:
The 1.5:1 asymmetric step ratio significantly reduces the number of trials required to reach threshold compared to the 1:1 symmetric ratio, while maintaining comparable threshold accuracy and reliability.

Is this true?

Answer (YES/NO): NO